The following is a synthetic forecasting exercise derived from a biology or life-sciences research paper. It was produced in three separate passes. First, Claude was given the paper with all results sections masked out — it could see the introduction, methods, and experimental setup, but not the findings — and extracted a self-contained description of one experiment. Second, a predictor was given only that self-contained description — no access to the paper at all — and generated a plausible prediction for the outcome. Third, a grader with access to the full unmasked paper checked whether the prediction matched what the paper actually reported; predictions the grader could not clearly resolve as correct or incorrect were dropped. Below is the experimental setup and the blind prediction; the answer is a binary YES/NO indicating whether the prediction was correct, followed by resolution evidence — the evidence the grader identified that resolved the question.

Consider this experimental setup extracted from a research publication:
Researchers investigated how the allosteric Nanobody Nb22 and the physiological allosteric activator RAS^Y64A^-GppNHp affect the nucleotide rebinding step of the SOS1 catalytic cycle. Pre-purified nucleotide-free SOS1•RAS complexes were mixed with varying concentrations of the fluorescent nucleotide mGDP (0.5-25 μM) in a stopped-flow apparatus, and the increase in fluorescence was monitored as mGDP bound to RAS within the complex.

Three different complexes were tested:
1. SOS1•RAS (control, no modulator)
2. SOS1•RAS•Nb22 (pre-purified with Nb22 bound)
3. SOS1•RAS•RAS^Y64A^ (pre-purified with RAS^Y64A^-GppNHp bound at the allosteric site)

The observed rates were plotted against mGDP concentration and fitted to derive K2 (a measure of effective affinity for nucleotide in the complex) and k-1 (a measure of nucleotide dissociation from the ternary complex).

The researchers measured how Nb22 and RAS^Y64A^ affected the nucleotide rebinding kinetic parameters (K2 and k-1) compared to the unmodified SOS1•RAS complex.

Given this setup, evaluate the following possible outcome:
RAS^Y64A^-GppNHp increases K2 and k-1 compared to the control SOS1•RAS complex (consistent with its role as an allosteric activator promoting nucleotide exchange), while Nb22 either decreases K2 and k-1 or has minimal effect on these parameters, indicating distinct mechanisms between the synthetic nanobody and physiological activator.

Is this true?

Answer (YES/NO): YES